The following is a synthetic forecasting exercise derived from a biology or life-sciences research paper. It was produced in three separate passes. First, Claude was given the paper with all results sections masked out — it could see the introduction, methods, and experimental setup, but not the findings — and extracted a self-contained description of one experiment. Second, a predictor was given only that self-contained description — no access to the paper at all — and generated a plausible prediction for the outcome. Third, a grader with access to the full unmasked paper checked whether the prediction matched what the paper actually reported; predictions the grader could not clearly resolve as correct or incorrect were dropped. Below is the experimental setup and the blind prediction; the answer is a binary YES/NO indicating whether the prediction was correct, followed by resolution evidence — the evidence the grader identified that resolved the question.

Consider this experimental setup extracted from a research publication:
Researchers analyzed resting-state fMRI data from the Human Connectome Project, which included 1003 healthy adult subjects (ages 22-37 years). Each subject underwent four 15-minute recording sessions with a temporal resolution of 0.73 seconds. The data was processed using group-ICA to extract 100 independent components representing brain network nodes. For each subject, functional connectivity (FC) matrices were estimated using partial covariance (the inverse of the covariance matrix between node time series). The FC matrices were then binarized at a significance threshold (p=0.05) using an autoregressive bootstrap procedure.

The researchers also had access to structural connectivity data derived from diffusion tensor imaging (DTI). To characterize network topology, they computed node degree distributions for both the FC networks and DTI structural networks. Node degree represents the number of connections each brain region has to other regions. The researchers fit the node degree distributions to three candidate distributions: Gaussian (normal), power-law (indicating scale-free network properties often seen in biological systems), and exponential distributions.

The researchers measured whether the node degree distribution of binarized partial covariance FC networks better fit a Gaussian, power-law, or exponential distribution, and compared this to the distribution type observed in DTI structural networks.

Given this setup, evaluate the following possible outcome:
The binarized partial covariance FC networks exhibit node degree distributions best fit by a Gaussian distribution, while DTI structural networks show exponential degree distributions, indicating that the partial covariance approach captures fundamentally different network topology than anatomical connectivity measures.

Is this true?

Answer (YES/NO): NO